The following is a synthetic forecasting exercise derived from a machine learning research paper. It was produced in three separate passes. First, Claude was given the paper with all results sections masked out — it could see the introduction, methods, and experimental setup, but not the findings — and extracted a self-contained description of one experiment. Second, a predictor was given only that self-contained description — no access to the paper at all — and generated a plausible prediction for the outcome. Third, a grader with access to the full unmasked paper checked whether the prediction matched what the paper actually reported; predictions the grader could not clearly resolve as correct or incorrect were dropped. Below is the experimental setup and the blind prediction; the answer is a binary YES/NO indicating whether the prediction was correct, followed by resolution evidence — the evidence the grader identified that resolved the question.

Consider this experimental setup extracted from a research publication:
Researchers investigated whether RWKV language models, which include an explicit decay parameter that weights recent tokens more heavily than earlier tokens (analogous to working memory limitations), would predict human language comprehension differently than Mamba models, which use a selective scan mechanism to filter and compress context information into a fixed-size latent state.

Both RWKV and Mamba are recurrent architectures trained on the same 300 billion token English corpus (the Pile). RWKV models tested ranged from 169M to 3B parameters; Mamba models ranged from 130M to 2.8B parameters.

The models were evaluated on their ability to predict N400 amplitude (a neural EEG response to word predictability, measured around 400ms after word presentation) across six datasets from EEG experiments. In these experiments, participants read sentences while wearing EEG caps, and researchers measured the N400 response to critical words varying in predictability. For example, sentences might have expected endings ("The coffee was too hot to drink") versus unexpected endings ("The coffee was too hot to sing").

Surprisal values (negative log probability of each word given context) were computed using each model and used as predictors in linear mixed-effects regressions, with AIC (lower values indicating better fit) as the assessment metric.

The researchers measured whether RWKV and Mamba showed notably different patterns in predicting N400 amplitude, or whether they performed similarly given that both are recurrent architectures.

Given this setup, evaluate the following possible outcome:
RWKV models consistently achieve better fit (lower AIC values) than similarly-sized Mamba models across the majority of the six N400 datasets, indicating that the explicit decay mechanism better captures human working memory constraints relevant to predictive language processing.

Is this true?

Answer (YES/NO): NO